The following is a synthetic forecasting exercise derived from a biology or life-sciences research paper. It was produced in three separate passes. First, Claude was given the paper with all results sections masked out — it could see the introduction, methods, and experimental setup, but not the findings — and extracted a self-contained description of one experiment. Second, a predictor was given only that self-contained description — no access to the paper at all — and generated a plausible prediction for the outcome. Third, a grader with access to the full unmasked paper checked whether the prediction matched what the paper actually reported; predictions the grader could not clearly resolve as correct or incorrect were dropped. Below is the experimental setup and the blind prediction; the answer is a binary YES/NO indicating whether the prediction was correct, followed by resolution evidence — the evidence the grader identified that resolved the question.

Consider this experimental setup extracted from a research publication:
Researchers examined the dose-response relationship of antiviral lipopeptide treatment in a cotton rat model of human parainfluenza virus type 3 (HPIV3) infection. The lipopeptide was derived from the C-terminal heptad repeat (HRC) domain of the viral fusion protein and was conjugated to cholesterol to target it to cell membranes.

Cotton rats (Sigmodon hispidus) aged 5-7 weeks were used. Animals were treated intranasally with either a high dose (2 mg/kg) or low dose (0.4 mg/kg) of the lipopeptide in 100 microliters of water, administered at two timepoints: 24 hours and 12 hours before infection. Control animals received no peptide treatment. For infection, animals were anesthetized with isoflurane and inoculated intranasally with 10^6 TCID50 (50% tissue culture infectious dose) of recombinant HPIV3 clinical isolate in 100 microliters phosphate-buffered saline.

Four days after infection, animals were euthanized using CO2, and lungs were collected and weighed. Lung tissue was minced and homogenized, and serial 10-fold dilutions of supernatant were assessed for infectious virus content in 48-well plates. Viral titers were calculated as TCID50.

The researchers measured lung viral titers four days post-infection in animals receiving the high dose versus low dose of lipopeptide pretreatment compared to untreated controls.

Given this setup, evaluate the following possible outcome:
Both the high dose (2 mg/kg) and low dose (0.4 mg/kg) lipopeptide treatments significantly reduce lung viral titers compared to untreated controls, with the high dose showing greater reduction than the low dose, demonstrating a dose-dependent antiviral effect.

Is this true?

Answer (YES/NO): YES